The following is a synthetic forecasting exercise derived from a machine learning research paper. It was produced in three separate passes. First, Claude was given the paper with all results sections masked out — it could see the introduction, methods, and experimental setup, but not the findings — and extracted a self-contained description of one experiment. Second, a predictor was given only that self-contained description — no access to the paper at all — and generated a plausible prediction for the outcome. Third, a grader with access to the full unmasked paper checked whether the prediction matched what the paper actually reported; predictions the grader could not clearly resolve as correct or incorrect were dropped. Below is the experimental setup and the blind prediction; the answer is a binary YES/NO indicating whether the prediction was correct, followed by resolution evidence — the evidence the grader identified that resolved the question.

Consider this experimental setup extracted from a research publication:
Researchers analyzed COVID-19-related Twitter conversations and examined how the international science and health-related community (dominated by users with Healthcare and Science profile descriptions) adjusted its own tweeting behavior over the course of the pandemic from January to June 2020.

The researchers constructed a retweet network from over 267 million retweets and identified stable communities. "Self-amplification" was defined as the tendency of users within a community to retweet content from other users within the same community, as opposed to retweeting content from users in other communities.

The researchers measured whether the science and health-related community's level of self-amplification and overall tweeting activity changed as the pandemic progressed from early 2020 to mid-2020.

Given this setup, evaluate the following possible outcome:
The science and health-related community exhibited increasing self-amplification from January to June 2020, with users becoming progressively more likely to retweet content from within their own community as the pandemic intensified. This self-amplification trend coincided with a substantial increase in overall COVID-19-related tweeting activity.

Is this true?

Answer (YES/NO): NO